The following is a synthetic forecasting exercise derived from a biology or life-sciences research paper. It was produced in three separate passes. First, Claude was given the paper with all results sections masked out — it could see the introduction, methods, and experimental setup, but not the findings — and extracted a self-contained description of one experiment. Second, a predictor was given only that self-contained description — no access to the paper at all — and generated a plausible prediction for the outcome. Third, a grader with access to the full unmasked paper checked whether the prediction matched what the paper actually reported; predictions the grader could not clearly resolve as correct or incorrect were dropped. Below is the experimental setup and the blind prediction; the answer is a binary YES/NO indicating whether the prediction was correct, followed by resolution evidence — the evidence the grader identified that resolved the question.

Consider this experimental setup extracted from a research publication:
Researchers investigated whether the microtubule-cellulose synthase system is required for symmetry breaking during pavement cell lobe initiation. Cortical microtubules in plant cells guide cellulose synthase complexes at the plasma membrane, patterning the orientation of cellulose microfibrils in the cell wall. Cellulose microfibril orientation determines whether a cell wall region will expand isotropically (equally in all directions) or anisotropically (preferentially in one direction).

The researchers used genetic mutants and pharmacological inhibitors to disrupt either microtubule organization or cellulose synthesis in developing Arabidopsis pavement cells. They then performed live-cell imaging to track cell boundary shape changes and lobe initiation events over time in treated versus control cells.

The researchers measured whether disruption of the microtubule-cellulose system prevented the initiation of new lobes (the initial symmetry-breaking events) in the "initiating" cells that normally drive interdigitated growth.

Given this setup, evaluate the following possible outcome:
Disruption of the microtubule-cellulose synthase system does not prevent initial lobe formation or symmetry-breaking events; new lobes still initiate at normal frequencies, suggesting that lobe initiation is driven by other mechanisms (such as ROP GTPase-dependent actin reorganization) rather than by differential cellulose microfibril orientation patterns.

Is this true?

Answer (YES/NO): NO